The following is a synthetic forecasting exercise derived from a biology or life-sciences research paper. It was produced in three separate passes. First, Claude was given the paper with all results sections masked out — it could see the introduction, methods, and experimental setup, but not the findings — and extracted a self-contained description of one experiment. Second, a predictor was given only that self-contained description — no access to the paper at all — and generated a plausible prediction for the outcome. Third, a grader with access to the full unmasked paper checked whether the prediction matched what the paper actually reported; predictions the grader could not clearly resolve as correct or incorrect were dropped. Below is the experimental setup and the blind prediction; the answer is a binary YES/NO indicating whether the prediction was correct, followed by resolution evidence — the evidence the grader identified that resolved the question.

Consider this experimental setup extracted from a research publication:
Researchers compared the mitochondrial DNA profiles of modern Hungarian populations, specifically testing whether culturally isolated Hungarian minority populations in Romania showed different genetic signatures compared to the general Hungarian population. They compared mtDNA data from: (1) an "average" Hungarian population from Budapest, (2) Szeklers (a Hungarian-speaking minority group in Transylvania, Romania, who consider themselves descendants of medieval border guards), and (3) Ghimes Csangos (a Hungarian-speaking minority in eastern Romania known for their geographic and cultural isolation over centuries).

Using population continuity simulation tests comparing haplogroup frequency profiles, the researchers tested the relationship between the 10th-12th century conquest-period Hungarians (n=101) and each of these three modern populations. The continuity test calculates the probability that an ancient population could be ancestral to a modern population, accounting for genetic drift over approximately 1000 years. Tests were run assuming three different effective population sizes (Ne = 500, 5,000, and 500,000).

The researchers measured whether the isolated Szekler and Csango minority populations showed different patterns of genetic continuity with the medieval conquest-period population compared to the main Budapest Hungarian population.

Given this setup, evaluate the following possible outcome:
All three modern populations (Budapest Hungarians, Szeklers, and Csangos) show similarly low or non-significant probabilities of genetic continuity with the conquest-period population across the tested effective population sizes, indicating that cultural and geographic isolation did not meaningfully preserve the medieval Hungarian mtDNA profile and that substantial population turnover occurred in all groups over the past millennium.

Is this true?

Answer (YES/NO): NO